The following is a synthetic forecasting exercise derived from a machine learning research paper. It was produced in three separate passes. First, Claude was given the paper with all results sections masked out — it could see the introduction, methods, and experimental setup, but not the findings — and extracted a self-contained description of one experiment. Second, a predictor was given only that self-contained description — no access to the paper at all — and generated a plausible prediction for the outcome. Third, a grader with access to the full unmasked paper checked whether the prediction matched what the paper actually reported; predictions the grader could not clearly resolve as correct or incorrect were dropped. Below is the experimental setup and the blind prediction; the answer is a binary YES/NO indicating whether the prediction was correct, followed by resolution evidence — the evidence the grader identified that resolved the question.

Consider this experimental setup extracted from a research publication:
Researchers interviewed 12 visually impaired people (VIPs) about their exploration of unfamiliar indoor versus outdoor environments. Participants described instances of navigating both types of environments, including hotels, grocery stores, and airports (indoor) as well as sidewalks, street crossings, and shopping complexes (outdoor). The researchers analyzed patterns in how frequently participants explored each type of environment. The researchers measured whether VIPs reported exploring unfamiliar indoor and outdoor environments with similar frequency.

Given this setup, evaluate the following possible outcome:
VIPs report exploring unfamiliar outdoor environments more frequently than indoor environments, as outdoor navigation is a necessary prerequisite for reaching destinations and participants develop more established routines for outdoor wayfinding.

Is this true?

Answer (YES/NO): NO